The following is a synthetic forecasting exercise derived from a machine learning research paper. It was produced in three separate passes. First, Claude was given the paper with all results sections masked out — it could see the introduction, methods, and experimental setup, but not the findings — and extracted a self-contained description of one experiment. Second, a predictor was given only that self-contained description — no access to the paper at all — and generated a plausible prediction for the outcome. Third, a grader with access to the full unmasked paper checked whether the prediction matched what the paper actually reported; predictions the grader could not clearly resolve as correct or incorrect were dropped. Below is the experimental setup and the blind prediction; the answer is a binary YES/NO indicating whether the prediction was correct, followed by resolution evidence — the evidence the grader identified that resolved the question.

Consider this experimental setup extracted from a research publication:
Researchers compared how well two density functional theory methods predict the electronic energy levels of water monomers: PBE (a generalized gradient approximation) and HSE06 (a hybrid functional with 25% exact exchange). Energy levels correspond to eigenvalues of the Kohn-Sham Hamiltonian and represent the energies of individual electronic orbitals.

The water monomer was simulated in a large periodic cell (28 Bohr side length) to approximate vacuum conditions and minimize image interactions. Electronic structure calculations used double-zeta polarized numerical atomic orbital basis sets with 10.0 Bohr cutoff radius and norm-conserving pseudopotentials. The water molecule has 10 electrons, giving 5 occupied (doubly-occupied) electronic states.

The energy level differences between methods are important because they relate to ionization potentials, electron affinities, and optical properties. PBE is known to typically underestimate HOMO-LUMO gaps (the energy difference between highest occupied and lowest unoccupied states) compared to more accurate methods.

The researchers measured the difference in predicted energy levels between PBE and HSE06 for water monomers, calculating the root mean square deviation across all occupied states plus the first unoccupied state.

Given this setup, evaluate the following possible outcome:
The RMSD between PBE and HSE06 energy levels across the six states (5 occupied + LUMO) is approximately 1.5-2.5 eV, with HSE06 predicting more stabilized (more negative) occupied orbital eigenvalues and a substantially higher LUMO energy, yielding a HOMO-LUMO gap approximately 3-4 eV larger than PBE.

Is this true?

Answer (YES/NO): NO